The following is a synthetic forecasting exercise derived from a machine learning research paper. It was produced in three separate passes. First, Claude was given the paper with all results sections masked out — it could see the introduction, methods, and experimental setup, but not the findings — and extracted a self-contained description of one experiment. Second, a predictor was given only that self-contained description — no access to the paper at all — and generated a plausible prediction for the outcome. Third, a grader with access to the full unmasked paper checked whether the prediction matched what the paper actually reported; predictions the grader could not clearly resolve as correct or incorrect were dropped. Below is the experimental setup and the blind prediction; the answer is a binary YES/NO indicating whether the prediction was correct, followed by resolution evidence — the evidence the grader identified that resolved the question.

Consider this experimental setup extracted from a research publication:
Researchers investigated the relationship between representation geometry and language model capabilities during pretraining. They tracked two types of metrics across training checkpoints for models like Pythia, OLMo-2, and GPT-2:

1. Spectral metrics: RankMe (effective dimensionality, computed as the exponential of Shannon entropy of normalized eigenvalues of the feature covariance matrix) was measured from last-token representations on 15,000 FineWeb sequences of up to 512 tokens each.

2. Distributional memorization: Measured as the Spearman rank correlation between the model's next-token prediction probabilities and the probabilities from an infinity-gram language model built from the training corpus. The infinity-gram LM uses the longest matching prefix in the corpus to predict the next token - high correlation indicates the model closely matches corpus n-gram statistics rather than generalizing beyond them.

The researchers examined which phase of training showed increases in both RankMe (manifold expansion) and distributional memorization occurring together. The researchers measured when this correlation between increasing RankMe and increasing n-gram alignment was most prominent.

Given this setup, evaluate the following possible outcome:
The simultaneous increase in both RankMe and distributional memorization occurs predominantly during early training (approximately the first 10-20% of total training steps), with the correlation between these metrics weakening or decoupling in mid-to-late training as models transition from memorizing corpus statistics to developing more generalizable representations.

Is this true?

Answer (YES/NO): NO